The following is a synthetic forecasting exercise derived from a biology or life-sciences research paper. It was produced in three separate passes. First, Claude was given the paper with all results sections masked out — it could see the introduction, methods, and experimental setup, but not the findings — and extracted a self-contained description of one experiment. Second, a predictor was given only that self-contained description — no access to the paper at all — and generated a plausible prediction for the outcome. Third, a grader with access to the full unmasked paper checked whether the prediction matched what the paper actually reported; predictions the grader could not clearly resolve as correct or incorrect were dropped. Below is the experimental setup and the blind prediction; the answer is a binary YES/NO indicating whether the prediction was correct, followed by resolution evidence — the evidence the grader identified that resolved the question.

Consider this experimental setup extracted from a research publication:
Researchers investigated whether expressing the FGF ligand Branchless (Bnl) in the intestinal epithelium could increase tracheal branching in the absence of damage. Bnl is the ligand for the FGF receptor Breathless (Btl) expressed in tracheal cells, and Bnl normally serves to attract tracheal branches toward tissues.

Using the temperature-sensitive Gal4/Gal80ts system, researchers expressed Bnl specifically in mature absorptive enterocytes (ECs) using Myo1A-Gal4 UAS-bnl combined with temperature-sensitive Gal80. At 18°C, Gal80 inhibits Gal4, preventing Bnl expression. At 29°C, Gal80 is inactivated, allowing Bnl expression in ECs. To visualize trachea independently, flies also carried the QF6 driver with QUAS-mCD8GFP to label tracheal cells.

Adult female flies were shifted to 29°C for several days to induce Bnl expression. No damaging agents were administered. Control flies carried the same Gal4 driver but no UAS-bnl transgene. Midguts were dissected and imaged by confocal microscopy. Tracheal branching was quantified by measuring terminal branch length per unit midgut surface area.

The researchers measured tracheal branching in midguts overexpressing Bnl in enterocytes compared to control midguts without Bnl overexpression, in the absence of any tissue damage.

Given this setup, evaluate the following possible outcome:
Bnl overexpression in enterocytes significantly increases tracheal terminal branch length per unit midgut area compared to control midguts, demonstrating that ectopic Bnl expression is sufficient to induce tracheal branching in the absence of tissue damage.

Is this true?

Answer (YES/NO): YES